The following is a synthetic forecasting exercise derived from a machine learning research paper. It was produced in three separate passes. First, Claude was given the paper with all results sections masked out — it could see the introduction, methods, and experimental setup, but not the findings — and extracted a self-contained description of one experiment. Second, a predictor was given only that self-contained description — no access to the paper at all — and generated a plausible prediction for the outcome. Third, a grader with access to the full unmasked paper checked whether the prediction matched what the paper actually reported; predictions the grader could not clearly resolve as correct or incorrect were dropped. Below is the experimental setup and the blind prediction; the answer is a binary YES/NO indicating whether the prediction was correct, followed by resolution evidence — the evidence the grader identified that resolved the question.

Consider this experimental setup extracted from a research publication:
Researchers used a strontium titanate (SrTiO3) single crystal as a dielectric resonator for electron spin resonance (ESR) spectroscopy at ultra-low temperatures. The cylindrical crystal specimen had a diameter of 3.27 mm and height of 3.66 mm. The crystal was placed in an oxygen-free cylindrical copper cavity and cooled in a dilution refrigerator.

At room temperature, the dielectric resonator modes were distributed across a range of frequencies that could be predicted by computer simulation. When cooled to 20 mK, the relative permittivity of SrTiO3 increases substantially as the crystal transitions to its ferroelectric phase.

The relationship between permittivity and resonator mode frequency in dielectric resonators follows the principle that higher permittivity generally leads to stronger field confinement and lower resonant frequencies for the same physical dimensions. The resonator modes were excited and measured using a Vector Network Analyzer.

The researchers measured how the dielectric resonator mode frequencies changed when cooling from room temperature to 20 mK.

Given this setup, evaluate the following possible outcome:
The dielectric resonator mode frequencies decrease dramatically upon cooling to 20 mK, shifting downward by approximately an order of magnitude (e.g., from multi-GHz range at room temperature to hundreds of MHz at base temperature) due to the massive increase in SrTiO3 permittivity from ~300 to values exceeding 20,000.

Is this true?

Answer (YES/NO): NO